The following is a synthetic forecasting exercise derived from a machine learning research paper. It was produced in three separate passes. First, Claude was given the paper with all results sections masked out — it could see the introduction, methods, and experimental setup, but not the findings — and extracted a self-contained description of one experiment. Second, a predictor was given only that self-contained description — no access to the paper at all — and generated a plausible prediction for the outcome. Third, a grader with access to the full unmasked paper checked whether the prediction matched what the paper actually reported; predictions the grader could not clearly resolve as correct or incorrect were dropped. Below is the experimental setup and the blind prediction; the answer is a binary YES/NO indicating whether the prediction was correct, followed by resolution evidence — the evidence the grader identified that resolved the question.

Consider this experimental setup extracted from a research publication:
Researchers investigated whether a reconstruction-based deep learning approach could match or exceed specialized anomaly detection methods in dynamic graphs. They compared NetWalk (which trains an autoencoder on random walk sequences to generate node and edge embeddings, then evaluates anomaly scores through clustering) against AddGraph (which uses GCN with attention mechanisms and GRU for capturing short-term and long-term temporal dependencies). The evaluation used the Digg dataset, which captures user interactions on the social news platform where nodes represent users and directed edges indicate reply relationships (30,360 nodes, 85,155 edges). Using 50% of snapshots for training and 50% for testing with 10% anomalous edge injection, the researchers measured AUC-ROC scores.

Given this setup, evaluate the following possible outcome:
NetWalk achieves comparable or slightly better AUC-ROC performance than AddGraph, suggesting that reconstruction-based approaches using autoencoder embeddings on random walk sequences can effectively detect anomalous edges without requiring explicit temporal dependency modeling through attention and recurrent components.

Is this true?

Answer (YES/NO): NO